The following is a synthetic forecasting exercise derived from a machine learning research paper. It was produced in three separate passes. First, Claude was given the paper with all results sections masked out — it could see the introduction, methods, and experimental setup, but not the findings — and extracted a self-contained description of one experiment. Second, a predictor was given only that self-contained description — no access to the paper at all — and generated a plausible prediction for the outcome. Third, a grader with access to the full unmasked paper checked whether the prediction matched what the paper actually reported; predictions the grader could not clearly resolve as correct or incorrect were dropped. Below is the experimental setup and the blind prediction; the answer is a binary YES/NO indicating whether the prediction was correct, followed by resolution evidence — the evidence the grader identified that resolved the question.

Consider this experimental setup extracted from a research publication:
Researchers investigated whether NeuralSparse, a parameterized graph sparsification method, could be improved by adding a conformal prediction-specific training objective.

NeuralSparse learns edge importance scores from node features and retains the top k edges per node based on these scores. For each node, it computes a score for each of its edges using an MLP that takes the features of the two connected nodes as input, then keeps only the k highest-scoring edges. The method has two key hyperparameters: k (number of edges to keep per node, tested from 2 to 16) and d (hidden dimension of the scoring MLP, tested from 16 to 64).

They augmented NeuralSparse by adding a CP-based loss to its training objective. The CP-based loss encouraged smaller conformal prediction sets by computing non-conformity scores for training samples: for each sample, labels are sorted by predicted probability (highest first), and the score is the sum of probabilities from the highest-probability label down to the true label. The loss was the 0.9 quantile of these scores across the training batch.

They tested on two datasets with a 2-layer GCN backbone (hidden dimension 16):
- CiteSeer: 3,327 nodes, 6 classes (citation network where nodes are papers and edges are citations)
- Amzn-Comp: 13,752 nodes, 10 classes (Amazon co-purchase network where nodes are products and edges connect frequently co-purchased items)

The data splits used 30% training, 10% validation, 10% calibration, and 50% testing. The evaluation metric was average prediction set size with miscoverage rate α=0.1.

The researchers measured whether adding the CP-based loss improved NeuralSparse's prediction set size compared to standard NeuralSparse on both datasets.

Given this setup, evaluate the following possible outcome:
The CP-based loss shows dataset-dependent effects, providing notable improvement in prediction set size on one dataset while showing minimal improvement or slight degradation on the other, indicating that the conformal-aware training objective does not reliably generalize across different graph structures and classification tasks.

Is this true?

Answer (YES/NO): YES